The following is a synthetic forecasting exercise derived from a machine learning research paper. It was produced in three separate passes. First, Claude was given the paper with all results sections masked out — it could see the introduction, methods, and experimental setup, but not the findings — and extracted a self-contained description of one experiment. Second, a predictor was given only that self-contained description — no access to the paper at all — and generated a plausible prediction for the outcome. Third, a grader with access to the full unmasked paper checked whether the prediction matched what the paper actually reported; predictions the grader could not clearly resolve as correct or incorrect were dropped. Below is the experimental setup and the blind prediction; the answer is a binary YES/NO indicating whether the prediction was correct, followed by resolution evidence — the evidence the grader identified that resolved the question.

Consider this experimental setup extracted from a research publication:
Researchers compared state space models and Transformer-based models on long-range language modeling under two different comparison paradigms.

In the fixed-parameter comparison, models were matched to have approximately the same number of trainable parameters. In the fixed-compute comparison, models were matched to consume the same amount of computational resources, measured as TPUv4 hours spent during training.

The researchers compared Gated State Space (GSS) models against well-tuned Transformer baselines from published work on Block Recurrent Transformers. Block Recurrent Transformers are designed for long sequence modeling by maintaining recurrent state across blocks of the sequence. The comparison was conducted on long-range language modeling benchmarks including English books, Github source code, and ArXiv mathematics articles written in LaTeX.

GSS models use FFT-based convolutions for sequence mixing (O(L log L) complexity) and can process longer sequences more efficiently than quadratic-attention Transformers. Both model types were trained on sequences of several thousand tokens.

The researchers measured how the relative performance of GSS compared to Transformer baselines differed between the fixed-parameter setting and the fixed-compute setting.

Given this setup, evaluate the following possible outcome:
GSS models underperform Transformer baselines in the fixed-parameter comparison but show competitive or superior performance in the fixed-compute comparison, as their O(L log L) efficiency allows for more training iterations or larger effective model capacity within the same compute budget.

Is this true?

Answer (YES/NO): YES